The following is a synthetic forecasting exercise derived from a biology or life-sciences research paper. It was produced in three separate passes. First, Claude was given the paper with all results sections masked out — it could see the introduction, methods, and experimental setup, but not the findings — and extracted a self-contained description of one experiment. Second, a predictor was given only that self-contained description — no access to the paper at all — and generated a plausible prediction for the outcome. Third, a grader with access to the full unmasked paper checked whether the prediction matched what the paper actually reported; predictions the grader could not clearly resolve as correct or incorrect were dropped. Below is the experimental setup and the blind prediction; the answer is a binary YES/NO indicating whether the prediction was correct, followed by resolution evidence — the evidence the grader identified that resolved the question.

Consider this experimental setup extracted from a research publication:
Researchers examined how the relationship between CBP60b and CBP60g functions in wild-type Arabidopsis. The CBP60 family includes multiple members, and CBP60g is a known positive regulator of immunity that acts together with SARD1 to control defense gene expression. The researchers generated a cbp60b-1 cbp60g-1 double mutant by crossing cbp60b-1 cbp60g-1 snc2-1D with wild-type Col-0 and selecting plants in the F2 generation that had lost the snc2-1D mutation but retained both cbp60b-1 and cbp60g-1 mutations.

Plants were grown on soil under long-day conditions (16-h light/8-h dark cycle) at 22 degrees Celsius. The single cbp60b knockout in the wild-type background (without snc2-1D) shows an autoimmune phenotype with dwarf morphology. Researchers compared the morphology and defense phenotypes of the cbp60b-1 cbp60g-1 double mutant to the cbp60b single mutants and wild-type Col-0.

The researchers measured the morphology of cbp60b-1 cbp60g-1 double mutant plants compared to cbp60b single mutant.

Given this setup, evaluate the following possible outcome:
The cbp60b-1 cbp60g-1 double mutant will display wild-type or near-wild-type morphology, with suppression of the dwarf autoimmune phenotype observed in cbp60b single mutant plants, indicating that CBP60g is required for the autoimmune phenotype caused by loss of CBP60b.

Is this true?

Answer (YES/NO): NO